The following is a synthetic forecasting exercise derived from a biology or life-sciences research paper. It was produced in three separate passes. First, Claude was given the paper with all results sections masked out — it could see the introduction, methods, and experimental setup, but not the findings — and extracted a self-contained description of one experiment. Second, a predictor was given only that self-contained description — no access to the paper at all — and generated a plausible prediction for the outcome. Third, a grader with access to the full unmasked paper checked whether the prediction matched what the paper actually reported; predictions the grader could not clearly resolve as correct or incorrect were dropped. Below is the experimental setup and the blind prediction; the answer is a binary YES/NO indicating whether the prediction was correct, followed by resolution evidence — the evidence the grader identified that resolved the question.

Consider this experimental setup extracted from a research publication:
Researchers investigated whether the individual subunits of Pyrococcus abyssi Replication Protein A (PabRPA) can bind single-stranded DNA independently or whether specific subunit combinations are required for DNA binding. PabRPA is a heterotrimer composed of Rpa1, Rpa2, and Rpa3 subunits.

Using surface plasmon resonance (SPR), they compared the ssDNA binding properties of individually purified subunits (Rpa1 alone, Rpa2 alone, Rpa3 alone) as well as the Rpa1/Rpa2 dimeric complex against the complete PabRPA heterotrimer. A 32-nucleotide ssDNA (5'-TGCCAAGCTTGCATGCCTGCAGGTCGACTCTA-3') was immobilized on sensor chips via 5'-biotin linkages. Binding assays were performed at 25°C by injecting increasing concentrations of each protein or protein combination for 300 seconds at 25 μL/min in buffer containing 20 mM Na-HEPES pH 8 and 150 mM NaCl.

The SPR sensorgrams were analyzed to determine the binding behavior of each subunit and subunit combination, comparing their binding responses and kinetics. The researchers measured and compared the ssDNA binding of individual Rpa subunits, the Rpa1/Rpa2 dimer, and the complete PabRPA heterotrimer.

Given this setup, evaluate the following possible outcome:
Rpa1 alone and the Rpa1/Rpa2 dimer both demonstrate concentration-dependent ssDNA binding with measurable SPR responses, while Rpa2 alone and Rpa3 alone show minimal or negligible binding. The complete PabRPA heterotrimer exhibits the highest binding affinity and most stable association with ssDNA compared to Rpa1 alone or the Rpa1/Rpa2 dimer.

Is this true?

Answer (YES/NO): NO